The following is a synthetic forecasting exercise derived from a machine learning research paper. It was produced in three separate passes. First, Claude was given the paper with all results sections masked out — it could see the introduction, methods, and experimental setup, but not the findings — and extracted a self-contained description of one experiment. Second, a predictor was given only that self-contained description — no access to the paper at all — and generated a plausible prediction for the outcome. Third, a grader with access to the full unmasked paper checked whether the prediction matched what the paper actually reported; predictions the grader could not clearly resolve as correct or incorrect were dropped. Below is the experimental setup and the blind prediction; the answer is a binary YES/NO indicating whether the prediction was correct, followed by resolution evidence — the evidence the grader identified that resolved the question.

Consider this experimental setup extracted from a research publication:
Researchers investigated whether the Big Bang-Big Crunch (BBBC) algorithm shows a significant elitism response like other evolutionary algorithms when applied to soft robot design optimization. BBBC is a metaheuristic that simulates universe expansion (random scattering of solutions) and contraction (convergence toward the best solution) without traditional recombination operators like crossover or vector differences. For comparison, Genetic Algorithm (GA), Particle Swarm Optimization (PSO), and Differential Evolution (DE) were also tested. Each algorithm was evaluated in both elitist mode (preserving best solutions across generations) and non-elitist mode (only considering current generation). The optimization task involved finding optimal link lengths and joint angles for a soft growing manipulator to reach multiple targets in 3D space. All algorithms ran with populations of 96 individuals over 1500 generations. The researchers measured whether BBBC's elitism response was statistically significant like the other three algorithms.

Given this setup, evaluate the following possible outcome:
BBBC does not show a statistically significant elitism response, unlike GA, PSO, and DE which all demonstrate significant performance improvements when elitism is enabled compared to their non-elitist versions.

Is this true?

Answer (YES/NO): NO